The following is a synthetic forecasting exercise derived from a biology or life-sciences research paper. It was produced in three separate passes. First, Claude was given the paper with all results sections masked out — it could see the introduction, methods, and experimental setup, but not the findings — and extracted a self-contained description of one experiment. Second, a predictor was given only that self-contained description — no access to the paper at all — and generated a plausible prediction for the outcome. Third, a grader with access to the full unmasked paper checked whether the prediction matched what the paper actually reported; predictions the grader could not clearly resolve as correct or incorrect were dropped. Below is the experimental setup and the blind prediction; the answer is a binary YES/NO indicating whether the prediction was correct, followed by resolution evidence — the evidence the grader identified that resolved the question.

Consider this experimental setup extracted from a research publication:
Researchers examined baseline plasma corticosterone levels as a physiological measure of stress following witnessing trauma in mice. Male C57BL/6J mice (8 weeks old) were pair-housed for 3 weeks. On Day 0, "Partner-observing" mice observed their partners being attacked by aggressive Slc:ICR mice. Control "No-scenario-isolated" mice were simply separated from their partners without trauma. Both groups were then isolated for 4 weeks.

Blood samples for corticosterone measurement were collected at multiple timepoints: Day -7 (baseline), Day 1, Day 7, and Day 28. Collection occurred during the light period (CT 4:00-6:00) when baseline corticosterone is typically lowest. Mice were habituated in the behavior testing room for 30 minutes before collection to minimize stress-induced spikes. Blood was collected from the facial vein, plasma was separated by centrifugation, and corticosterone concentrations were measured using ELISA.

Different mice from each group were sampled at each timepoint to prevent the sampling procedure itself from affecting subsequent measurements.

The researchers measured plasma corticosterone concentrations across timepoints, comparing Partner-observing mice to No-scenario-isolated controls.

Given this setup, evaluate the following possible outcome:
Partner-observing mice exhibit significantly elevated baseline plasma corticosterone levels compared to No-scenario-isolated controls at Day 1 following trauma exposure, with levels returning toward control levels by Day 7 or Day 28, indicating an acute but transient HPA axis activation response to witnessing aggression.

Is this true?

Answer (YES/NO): NO